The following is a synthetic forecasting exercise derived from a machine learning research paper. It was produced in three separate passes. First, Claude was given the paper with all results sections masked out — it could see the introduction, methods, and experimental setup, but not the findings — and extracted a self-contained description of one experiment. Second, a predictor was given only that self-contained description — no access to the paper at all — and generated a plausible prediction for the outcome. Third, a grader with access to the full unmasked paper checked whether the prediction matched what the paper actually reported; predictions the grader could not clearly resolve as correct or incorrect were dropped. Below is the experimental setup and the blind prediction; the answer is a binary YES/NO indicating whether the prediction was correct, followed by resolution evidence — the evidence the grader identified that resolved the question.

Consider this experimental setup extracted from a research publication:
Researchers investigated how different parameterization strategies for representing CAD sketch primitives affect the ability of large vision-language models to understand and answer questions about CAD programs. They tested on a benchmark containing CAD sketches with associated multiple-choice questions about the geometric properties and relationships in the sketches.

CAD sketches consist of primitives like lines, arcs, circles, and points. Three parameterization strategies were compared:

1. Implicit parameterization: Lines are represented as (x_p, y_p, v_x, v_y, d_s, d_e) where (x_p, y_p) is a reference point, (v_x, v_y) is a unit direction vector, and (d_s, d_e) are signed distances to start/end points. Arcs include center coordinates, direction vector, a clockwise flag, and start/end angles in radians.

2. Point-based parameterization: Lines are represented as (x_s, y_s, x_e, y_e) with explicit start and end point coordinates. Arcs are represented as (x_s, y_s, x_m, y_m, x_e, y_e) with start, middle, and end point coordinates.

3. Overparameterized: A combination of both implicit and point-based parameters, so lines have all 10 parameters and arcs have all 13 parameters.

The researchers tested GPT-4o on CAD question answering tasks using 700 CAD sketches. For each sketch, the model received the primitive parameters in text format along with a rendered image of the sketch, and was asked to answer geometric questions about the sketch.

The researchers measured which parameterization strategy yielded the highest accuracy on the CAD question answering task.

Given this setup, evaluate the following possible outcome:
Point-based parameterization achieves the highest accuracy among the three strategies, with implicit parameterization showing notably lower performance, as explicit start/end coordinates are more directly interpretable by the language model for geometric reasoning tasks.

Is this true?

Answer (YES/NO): YES